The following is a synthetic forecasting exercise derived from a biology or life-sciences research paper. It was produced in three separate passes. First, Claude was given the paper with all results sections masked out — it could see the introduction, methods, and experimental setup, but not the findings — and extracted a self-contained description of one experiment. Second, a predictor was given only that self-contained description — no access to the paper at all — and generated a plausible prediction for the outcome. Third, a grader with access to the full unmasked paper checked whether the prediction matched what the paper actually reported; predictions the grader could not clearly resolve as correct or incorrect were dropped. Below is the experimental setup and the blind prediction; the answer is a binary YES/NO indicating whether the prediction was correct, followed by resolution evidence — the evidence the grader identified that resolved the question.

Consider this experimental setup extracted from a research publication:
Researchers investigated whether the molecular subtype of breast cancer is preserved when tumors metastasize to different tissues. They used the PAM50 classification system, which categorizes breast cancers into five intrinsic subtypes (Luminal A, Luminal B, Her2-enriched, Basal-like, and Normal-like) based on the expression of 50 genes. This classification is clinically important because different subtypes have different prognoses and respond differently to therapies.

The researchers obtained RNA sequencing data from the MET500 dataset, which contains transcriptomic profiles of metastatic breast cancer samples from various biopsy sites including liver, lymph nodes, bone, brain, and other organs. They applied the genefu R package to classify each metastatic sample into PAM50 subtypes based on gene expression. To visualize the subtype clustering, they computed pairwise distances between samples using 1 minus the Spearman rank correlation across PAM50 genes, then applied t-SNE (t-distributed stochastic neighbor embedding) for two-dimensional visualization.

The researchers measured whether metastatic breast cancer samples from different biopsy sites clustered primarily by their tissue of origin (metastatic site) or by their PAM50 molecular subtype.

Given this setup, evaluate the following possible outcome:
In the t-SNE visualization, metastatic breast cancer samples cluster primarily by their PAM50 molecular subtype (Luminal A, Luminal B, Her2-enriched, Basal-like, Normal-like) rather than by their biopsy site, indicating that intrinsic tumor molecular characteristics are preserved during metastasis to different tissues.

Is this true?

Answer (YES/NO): YES